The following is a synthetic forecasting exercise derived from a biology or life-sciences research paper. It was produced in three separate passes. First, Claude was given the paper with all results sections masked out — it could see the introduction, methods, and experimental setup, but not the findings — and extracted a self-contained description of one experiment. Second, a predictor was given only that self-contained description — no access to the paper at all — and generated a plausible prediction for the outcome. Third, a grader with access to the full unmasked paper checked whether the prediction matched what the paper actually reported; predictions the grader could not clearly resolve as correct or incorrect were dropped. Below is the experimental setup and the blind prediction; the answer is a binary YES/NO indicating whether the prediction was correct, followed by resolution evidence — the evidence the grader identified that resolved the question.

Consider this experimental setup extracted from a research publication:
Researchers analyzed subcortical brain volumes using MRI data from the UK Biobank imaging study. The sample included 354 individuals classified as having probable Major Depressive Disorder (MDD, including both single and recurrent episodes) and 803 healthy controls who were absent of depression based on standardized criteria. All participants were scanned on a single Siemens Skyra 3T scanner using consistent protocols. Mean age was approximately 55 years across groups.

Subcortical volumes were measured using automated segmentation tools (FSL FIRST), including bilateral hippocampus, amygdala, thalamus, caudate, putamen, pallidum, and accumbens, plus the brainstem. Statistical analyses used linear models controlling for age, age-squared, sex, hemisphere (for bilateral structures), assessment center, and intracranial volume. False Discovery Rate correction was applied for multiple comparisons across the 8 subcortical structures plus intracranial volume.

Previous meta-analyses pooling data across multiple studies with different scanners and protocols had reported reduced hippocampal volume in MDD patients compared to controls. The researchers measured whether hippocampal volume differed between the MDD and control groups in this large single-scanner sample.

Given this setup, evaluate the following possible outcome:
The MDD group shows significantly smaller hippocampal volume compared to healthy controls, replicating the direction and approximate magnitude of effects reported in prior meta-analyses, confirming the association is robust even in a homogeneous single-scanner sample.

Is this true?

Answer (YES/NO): NO